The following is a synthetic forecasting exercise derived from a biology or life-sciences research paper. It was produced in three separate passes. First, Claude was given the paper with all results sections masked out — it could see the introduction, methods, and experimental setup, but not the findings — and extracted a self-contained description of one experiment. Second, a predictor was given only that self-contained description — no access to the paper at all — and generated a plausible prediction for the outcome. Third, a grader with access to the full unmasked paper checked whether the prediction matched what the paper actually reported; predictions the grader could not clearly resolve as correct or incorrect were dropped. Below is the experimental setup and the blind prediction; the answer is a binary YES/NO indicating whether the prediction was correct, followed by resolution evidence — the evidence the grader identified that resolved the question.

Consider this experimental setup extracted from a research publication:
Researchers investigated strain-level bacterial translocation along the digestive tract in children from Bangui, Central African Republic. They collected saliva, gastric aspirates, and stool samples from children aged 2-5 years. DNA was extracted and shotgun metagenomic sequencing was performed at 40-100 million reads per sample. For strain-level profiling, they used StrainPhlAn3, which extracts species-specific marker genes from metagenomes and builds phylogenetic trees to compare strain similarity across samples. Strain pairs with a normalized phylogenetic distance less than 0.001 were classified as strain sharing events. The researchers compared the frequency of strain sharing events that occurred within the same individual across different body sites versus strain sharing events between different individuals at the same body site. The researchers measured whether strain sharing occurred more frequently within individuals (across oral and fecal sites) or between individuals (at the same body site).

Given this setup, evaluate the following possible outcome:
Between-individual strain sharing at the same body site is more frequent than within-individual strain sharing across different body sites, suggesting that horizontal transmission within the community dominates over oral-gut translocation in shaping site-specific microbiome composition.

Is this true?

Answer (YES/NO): NO